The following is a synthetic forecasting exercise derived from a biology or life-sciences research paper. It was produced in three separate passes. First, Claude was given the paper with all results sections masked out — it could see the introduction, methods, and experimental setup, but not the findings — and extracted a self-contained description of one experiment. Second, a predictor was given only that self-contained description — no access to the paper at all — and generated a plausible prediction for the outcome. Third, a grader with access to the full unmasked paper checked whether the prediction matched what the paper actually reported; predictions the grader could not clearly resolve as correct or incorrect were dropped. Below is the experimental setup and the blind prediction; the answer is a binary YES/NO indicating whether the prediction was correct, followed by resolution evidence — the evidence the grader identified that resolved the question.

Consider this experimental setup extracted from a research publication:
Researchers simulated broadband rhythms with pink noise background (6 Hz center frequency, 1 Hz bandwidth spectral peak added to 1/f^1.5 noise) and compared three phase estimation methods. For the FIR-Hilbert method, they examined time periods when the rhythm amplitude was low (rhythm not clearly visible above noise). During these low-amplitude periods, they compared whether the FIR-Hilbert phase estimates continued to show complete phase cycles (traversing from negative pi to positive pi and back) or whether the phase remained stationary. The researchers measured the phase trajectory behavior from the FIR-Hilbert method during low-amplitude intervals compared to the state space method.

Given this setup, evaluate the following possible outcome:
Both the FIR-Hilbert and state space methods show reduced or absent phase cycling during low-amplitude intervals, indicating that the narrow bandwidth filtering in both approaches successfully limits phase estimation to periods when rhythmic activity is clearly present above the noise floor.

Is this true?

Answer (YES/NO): NO